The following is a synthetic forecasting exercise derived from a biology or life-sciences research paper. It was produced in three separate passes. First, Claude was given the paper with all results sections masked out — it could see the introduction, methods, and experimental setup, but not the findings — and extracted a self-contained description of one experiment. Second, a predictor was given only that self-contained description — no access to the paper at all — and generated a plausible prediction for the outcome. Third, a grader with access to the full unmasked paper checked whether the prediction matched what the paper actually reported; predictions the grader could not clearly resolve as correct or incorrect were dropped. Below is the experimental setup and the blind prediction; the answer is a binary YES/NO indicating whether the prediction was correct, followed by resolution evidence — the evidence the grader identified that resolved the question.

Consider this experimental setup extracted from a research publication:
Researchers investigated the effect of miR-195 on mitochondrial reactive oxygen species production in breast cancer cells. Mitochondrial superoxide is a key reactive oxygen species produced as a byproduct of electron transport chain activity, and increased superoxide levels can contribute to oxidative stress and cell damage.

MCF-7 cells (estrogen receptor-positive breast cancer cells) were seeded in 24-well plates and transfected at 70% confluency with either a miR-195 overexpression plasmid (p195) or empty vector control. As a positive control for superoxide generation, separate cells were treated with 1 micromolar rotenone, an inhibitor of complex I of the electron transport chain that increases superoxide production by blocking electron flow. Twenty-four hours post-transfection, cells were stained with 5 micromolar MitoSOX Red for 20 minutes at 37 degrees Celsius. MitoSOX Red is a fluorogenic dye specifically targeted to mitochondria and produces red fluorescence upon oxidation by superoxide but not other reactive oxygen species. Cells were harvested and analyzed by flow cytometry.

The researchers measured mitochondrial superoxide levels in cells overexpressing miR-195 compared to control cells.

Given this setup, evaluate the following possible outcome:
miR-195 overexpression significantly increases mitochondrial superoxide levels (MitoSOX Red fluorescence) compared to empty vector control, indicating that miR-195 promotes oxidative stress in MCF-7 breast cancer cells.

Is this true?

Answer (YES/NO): NO